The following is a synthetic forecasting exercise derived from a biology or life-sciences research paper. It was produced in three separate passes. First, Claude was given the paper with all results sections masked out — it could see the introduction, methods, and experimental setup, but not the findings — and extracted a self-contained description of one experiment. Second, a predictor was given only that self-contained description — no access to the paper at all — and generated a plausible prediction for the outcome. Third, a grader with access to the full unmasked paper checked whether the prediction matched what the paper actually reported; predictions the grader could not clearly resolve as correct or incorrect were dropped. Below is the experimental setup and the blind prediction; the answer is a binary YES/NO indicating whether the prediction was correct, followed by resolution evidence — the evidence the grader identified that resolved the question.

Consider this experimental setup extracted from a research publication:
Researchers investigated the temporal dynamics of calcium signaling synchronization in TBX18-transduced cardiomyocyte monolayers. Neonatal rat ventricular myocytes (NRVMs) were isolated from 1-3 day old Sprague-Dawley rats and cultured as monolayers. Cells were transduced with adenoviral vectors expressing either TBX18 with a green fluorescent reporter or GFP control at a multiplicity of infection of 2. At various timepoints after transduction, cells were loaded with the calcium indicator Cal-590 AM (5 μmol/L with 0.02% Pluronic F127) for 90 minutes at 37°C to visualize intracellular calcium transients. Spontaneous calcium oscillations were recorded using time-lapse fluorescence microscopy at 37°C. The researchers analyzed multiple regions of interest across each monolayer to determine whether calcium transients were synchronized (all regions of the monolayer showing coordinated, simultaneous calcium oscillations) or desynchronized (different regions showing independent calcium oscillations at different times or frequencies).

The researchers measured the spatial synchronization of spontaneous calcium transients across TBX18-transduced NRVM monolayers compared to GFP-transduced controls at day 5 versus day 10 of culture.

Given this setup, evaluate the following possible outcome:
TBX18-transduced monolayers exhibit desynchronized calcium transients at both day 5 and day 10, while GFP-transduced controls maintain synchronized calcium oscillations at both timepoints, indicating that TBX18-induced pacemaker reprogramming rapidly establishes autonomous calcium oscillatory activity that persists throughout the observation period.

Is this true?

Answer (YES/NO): NO